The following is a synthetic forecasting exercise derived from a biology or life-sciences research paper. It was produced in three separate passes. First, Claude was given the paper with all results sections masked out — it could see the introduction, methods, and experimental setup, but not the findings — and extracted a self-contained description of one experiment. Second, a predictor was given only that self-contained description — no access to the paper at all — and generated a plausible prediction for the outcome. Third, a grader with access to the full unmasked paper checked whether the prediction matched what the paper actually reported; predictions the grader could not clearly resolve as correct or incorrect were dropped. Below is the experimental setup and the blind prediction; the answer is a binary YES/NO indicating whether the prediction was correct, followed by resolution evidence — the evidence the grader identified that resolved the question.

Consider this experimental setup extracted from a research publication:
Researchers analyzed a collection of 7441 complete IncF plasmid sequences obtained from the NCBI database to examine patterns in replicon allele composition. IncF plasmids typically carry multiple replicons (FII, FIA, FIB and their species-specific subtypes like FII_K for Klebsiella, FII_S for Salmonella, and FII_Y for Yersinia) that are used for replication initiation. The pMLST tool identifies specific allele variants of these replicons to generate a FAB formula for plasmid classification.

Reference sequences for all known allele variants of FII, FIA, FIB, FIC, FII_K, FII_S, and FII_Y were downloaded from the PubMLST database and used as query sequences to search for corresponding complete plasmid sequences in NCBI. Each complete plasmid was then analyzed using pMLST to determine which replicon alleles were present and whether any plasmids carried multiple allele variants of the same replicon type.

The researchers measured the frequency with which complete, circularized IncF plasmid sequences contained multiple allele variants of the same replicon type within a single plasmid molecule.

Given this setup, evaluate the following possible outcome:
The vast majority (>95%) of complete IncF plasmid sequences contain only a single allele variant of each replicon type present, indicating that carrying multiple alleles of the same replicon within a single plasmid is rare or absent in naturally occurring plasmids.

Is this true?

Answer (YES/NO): YES